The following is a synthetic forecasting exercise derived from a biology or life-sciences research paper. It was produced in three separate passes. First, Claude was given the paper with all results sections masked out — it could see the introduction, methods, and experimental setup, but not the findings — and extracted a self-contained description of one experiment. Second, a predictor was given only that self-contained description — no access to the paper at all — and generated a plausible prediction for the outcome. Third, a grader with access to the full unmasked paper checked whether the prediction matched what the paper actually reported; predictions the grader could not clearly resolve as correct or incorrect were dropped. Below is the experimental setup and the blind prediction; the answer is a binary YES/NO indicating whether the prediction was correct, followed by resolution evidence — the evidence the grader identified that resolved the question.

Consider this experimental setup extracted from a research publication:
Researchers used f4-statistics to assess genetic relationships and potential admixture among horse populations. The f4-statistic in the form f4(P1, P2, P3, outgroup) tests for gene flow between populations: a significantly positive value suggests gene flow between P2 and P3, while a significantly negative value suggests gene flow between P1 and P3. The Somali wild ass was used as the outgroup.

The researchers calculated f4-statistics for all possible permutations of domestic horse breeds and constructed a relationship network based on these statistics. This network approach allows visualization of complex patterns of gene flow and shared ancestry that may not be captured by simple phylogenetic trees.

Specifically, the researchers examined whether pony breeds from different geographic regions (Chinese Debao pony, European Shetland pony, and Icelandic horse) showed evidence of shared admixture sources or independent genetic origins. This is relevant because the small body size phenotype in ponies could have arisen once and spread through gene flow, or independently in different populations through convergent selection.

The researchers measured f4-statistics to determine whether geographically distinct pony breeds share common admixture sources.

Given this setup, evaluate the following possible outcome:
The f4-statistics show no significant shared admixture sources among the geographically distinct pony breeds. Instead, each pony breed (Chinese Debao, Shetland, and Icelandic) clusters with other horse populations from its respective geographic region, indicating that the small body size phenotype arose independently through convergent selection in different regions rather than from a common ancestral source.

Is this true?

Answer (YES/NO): NO